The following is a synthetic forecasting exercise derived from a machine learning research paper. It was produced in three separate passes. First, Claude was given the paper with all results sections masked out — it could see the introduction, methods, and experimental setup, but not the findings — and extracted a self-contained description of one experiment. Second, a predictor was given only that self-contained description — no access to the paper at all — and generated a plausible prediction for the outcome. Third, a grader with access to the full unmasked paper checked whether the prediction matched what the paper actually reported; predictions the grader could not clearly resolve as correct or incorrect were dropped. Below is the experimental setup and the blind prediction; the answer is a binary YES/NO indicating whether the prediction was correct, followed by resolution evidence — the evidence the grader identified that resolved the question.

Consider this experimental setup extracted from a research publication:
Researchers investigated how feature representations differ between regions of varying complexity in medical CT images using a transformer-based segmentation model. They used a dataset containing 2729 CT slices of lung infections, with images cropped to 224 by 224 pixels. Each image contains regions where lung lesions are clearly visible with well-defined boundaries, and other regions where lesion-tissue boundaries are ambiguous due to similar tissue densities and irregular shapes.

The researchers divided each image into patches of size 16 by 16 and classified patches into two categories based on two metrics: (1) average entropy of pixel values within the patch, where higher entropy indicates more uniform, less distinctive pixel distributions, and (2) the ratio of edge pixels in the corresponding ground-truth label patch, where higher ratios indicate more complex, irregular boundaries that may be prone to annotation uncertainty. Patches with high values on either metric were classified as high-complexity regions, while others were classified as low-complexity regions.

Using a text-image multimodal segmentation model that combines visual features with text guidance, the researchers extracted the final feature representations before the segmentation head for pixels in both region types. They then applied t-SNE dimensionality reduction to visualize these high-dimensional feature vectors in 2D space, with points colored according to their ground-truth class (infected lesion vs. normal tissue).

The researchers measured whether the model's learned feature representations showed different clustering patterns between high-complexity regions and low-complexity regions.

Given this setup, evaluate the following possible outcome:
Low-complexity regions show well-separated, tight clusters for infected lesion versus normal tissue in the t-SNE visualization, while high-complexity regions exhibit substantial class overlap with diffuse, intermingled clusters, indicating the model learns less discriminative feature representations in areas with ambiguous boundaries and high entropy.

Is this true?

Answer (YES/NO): YES